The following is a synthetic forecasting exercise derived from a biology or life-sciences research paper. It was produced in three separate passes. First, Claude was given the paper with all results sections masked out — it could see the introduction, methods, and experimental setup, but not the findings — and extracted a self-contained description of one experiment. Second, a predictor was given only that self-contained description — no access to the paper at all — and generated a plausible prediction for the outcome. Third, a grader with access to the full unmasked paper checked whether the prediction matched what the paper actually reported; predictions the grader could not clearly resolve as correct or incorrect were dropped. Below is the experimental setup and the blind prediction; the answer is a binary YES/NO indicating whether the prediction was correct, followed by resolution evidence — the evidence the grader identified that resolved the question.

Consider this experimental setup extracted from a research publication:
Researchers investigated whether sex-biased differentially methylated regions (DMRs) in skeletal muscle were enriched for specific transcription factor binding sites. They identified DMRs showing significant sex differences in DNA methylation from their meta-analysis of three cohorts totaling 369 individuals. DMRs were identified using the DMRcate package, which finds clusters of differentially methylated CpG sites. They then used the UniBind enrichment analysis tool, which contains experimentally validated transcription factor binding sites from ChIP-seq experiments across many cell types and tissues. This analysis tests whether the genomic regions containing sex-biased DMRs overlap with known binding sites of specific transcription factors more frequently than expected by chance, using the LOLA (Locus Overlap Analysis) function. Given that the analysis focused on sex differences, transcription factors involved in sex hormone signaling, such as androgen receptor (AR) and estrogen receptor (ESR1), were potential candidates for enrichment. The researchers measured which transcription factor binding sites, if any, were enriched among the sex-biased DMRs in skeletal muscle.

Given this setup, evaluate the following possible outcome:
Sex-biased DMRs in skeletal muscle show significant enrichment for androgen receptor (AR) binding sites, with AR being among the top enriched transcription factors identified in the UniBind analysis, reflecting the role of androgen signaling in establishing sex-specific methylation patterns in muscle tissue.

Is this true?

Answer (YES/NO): YES